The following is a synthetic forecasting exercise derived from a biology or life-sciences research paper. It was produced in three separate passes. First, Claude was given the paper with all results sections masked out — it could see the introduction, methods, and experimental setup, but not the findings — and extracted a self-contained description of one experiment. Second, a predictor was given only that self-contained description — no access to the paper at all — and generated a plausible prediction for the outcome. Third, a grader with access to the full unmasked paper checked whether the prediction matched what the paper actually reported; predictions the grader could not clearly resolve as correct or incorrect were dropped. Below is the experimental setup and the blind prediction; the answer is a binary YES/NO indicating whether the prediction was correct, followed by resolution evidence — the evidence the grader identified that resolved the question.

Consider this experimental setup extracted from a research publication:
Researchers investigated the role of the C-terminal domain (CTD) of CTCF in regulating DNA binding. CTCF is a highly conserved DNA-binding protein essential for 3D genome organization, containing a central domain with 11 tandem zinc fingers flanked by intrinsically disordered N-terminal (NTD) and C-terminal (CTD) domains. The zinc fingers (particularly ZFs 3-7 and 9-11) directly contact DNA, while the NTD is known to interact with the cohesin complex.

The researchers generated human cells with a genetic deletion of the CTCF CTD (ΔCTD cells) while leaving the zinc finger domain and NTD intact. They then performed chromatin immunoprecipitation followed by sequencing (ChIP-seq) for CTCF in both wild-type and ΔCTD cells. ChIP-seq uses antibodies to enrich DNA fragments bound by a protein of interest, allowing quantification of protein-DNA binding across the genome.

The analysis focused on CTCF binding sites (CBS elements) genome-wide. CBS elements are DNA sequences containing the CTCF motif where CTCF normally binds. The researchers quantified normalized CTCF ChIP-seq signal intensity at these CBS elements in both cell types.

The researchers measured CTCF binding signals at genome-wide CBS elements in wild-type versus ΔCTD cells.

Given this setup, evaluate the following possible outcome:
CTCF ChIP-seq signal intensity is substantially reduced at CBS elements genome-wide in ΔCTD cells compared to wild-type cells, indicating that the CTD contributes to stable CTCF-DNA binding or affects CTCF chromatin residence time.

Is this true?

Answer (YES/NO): YES